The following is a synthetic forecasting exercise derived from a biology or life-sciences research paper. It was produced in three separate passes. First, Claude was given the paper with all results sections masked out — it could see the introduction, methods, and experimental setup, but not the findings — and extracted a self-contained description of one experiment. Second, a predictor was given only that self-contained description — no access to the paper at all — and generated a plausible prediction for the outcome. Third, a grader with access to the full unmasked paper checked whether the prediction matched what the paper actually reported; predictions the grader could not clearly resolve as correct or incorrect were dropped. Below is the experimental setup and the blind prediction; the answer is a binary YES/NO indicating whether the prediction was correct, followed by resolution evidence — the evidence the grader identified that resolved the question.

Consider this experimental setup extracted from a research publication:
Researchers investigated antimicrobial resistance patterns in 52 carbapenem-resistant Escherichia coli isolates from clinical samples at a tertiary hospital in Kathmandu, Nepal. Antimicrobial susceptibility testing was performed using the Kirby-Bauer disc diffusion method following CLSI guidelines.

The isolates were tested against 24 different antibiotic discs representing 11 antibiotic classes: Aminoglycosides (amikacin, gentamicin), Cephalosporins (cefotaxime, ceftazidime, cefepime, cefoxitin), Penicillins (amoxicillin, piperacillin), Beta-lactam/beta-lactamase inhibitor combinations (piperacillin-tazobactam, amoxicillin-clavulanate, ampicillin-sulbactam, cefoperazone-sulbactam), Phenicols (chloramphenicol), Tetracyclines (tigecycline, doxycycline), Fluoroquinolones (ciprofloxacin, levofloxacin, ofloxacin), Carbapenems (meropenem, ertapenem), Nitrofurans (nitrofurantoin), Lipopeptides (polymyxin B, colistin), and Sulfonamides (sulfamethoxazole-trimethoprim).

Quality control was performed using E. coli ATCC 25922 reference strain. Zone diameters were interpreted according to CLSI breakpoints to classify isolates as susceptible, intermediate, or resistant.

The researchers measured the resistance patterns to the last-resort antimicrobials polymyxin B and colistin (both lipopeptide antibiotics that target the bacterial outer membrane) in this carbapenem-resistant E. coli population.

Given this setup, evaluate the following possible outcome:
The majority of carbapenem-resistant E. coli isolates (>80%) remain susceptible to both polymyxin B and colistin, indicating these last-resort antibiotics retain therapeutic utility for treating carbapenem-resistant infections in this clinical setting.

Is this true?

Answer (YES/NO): YES